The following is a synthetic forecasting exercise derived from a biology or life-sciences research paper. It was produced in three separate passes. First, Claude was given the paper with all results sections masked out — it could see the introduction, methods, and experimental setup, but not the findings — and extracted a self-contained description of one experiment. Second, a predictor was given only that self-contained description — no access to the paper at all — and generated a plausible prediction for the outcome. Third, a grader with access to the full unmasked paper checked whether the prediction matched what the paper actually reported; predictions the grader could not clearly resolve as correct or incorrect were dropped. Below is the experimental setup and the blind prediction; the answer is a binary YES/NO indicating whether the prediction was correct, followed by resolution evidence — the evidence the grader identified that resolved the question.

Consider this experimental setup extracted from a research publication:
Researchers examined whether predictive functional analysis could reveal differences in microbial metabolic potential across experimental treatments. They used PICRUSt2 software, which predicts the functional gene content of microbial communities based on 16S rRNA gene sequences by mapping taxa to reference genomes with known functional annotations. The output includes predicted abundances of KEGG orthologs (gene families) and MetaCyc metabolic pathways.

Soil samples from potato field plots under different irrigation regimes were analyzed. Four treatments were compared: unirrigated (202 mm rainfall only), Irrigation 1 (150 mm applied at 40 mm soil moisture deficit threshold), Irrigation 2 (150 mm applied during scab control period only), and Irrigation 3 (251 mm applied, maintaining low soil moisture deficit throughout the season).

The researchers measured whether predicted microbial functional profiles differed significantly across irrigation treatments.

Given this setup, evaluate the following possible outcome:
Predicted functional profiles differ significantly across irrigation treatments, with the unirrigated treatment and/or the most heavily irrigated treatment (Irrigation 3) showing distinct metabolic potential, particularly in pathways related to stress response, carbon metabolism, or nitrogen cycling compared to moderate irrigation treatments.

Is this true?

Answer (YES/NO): NO